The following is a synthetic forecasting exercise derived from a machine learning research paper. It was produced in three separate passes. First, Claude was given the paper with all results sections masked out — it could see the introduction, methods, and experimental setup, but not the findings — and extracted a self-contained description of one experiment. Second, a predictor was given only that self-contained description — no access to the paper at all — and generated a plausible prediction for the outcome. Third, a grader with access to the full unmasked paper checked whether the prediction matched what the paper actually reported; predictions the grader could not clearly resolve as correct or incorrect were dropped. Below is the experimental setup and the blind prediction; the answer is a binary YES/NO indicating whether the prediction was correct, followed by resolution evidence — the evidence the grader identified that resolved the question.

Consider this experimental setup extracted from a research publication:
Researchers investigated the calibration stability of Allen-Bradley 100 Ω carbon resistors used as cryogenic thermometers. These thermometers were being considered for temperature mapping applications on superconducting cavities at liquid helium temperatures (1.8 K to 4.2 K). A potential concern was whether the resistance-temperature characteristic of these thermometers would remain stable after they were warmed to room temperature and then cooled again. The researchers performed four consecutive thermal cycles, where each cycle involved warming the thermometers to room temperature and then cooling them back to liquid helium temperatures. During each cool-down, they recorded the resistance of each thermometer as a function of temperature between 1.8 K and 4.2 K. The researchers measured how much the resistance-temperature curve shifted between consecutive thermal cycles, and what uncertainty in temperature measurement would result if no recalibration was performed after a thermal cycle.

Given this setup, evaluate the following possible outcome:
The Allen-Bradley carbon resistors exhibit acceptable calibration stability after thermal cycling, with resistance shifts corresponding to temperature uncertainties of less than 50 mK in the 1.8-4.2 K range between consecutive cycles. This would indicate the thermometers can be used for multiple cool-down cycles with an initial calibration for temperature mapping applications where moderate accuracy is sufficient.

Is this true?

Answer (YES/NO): NO